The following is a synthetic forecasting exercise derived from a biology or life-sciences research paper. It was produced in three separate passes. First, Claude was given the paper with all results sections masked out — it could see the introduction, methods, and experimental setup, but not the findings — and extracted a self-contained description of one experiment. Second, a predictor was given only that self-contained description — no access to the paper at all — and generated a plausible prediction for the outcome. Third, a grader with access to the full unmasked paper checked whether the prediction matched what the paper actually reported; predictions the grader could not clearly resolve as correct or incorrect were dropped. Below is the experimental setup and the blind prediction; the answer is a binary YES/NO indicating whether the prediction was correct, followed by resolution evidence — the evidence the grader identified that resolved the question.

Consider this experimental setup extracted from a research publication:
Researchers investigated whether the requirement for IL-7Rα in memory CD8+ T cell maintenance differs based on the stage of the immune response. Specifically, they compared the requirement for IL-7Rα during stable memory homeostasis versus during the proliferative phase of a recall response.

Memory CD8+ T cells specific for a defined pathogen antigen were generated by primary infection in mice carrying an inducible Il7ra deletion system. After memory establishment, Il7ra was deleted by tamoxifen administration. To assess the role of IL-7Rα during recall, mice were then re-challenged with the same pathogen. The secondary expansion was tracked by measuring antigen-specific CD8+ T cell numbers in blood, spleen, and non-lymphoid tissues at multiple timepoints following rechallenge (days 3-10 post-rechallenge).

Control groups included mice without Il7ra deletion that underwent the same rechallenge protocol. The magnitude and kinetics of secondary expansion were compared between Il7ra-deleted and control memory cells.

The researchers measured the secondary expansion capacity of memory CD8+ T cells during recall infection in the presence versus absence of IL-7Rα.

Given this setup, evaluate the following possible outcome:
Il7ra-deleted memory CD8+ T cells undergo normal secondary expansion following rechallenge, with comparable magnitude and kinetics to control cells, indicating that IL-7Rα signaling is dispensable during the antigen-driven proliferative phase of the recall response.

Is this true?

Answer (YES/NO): YES